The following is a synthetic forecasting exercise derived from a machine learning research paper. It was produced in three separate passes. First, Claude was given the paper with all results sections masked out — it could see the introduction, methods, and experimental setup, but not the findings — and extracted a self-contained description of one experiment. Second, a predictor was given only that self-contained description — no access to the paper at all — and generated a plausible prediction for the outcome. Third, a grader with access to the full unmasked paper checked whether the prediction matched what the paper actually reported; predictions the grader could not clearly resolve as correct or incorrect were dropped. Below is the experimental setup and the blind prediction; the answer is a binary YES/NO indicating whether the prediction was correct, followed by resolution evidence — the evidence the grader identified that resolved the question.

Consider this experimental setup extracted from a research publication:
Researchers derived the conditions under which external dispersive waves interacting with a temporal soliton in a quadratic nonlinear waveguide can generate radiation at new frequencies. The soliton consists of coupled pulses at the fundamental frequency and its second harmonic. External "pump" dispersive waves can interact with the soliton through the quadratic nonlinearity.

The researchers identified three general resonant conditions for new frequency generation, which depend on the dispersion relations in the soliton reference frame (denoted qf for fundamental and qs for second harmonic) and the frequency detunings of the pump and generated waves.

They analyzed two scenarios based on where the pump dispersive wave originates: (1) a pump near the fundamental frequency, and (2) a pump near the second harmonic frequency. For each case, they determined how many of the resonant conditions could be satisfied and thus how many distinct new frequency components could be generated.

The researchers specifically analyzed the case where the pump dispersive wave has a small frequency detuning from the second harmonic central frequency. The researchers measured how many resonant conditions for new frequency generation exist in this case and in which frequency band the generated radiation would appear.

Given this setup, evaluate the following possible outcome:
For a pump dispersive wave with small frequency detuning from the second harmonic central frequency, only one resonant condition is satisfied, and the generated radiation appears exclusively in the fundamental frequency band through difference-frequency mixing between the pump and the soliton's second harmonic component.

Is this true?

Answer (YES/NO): YES